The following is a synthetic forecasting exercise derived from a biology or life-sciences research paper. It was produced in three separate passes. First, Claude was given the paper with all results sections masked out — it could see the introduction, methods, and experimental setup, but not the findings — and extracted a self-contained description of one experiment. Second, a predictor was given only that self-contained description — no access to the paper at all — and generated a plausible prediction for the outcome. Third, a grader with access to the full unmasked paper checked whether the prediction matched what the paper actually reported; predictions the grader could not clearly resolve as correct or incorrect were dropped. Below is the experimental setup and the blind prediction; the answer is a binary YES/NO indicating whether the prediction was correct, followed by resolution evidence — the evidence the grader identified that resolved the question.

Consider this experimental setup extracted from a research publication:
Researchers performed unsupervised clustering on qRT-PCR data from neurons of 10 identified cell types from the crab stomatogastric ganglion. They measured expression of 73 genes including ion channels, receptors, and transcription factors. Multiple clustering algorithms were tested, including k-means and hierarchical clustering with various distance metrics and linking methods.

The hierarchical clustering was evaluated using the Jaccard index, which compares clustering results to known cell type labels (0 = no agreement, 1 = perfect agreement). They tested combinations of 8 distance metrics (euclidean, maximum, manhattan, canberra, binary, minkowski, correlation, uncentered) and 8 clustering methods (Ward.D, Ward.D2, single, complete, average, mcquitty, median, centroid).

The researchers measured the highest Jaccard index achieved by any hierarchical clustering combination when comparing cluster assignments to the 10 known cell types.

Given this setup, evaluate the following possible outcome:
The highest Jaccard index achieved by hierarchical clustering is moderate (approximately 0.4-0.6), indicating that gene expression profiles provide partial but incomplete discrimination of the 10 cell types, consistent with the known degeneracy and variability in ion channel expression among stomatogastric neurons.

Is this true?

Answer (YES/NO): NO